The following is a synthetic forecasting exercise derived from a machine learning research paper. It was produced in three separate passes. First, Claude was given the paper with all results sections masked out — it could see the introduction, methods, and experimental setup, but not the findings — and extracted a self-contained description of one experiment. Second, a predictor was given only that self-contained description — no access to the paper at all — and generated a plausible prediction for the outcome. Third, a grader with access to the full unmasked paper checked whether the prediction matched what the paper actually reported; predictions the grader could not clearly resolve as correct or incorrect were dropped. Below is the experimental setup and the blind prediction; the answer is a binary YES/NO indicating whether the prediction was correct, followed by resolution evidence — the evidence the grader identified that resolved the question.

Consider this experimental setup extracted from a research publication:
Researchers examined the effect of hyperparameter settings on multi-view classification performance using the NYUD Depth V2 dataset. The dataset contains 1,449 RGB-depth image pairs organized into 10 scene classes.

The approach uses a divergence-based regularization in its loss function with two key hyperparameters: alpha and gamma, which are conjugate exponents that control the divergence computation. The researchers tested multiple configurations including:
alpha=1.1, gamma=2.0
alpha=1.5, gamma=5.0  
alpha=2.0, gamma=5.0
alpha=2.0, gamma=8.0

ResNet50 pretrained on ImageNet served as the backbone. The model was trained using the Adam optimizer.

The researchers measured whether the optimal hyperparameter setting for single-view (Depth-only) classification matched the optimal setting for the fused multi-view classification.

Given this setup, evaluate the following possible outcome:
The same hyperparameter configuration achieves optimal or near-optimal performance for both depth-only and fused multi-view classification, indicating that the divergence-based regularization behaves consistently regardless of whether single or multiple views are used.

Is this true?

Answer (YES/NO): YES